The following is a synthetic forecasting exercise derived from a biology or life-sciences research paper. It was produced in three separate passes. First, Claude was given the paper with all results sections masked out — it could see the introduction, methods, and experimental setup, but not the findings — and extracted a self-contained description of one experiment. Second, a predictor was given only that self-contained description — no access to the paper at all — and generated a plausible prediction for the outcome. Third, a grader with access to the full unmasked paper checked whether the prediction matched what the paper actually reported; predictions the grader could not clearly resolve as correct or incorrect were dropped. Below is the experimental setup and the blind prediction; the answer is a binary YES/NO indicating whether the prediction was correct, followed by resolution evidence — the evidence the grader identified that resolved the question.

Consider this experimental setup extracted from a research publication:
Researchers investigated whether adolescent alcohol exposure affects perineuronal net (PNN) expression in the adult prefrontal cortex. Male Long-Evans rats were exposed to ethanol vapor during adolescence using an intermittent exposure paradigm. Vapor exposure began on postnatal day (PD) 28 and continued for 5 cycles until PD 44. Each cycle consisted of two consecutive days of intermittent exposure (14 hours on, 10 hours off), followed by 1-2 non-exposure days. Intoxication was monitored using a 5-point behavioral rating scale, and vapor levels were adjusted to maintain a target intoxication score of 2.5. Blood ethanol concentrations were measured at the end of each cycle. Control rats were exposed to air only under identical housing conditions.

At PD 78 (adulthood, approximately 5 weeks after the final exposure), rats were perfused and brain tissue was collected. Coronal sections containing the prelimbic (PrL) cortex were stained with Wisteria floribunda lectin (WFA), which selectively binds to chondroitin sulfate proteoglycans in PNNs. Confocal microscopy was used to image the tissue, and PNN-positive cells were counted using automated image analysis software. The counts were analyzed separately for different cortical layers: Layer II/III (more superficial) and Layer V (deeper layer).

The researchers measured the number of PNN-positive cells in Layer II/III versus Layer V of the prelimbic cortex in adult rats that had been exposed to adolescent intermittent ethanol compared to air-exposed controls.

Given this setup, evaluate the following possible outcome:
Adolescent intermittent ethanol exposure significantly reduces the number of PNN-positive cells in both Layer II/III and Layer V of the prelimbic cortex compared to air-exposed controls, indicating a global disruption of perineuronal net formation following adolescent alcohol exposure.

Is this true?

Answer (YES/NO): NO